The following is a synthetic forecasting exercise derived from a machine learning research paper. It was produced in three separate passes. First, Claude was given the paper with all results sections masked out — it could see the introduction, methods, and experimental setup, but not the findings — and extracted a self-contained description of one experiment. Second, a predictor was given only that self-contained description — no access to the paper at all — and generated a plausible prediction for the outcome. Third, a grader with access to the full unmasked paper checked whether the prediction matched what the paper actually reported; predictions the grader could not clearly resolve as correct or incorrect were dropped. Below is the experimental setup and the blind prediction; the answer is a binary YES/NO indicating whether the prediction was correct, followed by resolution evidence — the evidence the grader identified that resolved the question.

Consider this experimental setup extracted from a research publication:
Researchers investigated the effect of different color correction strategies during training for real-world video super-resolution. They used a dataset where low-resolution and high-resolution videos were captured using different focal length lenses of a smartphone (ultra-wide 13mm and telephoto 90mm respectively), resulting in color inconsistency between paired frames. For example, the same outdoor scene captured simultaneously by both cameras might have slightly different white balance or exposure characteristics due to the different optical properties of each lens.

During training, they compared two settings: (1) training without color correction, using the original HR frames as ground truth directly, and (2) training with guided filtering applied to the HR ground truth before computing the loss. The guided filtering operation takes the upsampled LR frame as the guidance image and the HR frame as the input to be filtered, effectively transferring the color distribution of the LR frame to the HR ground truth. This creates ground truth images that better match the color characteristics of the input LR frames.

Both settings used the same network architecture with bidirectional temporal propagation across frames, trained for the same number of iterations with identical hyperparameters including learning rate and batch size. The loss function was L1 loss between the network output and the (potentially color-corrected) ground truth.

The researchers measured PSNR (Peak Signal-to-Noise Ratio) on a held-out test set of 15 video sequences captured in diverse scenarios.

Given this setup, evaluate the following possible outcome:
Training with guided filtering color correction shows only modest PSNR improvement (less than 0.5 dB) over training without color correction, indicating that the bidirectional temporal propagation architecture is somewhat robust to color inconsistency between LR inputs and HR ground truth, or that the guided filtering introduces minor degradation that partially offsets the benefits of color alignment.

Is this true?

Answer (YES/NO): YES